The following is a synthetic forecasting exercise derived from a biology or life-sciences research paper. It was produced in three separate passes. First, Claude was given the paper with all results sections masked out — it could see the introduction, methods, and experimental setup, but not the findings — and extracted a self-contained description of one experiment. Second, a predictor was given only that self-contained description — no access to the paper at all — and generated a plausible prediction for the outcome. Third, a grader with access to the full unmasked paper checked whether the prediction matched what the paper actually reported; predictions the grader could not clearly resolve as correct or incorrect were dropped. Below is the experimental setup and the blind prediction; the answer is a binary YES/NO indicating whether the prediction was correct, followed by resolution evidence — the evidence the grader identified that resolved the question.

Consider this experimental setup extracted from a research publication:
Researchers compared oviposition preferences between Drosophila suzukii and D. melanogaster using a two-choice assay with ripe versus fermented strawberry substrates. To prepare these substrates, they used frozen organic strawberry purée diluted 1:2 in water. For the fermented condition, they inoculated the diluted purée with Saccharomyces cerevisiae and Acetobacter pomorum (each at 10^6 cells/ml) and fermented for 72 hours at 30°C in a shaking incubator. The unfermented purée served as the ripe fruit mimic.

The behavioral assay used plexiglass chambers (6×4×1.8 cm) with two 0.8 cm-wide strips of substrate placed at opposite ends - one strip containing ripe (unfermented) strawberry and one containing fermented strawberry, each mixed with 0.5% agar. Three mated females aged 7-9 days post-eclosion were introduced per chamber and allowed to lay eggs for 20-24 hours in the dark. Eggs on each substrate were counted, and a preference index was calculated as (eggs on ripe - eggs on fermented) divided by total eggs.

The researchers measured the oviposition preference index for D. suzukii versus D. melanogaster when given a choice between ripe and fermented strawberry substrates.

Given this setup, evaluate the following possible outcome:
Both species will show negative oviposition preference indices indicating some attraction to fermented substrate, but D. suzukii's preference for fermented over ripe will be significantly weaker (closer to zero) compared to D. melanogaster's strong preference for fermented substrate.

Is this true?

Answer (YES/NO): NO